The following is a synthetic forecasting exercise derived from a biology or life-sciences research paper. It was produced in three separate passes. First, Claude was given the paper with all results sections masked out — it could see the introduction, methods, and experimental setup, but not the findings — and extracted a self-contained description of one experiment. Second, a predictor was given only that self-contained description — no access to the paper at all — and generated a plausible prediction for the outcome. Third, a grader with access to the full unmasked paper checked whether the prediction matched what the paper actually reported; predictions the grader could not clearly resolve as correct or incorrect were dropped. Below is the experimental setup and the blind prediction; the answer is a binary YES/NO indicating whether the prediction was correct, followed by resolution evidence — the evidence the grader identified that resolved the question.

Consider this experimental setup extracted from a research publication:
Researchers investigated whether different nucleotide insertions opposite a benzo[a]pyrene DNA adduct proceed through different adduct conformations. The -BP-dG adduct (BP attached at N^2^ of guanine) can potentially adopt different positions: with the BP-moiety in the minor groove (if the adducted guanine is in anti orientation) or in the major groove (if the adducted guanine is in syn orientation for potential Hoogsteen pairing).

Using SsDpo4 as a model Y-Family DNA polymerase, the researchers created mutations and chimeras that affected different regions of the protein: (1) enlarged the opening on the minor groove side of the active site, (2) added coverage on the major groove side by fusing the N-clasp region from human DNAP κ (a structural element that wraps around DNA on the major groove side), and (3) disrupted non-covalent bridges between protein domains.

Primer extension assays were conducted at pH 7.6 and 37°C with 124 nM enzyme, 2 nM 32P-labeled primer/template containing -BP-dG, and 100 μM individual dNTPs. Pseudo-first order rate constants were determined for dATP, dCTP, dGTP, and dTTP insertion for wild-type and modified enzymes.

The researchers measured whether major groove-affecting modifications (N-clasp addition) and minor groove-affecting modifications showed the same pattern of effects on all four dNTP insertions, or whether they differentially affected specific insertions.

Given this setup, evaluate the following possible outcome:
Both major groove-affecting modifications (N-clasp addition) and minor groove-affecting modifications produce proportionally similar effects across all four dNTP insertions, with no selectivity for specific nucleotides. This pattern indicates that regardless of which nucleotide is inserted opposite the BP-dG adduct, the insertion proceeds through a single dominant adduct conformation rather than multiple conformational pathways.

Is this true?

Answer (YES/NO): NO